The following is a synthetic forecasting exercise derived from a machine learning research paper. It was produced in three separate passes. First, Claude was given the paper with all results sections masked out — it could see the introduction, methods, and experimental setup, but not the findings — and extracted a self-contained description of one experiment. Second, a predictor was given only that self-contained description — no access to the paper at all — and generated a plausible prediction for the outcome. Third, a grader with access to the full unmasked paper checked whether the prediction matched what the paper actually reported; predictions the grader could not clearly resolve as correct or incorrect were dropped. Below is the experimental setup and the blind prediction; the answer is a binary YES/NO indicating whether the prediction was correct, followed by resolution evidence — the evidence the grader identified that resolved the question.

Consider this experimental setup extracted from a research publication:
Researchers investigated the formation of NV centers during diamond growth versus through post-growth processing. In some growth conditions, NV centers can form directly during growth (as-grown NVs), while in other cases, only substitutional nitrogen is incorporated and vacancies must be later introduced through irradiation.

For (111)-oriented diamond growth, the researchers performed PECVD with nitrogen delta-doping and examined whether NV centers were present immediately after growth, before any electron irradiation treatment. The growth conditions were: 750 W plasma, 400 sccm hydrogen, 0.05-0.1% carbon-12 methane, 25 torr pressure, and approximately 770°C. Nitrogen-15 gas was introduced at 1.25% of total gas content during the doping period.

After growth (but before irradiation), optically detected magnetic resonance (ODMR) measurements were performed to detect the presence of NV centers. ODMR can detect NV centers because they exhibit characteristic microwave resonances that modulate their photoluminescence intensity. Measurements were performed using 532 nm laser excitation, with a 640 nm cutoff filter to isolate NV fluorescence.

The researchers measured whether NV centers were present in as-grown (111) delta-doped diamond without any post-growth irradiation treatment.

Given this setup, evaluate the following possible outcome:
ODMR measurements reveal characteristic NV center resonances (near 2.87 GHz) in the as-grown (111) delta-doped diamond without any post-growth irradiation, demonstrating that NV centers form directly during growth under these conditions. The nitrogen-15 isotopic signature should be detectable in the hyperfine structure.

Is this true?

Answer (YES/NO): NO